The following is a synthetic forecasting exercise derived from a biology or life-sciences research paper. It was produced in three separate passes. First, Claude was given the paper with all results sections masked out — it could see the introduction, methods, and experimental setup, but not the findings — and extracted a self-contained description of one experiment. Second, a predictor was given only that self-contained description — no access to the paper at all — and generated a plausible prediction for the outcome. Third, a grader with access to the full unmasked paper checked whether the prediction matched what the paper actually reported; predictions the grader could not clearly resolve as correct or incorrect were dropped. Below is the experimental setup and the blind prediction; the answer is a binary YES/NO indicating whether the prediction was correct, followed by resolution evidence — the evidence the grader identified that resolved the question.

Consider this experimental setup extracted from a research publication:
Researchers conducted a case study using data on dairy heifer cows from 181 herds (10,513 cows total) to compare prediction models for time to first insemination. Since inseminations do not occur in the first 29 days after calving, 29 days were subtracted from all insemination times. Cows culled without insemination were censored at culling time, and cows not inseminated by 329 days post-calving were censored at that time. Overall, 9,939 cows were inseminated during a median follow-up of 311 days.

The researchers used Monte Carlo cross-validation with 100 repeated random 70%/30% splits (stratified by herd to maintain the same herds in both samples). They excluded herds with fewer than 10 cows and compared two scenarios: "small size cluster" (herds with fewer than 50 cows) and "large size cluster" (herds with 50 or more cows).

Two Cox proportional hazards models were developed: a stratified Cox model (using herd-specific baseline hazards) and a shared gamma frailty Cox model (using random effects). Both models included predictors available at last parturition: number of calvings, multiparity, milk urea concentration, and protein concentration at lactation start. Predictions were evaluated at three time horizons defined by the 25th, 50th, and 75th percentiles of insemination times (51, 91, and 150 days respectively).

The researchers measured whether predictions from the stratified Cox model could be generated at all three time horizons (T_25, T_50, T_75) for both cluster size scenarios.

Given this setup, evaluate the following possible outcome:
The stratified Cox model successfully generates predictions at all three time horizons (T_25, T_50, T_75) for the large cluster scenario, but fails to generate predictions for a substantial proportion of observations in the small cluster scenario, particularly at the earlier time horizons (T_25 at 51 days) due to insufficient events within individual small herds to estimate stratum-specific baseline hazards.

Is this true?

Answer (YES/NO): NO